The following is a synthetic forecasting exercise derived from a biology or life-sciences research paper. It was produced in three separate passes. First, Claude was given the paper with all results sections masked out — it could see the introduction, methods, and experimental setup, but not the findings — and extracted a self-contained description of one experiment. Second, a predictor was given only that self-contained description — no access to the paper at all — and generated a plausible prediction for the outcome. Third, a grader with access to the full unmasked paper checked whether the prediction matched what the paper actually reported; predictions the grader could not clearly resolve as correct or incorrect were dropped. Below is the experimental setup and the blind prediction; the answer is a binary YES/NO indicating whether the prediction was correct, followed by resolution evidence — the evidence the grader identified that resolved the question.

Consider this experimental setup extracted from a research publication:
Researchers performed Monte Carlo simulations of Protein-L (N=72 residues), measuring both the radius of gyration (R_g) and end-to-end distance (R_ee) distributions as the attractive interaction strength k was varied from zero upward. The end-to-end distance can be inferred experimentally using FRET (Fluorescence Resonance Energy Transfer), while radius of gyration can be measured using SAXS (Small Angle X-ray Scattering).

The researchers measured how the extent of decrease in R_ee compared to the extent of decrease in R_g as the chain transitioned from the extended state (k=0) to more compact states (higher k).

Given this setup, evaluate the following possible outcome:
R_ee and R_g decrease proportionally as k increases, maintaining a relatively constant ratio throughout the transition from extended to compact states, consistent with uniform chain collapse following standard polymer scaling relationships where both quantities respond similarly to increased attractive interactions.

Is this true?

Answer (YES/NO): NO